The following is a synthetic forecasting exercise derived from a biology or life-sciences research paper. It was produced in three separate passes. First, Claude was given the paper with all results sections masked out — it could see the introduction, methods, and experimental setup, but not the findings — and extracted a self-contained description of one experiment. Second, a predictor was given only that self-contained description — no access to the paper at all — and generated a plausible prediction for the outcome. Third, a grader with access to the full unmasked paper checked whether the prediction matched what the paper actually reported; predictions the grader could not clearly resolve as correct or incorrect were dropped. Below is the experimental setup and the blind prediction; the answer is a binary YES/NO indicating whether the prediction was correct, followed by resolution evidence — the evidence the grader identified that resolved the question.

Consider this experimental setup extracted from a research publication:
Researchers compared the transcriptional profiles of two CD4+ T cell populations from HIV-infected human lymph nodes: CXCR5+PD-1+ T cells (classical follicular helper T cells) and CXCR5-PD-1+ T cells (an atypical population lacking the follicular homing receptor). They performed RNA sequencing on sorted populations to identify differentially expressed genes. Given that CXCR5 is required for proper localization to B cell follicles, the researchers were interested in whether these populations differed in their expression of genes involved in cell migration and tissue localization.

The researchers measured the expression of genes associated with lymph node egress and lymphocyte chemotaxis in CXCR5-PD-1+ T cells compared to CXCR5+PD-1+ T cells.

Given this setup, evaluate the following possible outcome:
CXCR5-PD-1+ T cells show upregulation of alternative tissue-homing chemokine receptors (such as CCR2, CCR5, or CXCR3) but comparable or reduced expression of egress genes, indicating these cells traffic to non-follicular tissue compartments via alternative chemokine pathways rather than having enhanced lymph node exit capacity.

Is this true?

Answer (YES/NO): NO